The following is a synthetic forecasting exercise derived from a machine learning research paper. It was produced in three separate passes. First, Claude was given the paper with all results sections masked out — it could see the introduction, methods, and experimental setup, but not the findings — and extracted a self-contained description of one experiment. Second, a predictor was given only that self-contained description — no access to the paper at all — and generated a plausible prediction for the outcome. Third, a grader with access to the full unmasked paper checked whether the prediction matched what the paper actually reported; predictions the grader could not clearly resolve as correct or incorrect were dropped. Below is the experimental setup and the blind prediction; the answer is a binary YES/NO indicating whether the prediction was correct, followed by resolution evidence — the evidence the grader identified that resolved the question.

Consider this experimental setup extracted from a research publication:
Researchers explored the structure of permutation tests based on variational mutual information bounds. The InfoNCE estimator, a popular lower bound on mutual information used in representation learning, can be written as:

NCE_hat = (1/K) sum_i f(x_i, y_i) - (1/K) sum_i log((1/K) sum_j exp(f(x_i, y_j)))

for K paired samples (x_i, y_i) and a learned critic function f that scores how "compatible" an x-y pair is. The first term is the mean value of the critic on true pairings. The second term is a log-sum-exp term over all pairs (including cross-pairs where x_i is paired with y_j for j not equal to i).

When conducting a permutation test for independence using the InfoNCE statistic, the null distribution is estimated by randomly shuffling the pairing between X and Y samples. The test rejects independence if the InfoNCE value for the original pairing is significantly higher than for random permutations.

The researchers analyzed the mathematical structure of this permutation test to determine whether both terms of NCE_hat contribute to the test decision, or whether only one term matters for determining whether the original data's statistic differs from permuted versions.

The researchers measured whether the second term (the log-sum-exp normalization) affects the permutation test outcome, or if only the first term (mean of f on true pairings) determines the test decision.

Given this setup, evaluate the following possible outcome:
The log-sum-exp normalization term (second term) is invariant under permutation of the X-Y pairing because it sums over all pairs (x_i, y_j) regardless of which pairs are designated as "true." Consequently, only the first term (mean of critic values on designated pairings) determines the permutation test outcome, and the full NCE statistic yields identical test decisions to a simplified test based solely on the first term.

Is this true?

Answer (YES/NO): YES